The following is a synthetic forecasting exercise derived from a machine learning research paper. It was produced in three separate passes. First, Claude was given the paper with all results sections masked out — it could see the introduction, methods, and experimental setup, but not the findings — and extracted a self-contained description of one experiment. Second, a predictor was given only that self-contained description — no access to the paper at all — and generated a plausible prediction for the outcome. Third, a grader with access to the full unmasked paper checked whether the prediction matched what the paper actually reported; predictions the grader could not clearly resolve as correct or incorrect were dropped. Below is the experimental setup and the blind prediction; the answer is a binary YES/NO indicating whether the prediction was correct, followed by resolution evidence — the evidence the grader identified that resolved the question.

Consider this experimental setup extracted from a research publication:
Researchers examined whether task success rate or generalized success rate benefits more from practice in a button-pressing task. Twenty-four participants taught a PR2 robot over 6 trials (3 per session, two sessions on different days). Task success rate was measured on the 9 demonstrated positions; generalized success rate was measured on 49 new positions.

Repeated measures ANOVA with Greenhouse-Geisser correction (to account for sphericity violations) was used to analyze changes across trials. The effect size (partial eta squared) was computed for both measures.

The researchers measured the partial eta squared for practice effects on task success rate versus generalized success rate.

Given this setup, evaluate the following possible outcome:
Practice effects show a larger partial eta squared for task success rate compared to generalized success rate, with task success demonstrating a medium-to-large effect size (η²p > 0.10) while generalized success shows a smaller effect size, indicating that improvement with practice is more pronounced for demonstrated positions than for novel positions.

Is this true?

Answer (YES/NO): YES